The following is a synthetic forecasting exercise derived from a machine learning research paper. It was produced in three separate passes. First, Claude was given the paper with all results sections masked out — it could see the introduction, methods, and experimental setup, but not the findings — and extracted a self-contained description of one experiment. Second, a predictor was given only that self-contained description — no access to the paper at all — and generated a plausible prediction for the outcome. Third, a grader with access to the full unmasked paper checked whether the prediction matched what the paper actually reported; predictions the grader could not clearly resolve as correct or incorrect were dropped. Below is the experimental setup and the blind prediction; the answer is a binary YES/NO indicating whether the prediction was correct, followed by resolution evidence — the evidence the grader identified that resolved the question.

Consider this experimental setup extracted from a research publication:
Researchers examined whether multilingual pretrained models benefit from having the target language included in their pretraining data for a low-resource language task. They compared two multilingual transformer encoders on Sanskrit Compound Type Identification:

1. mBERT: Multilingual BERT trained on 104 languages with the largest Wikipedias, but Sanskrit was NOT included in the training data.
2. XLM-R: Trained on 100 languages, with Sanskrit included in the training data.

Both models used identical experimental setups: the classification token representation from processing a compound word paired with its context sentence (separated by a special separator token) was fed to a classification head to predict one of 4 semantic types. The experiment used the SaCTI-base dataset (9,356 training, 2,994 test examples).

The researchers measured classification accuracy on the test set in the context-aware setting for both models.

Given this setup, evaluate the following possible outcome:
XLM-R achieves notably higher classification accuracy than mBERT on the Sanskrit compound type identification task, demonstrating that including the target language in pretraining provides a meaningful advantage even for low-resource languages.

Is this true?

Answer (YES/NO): NO